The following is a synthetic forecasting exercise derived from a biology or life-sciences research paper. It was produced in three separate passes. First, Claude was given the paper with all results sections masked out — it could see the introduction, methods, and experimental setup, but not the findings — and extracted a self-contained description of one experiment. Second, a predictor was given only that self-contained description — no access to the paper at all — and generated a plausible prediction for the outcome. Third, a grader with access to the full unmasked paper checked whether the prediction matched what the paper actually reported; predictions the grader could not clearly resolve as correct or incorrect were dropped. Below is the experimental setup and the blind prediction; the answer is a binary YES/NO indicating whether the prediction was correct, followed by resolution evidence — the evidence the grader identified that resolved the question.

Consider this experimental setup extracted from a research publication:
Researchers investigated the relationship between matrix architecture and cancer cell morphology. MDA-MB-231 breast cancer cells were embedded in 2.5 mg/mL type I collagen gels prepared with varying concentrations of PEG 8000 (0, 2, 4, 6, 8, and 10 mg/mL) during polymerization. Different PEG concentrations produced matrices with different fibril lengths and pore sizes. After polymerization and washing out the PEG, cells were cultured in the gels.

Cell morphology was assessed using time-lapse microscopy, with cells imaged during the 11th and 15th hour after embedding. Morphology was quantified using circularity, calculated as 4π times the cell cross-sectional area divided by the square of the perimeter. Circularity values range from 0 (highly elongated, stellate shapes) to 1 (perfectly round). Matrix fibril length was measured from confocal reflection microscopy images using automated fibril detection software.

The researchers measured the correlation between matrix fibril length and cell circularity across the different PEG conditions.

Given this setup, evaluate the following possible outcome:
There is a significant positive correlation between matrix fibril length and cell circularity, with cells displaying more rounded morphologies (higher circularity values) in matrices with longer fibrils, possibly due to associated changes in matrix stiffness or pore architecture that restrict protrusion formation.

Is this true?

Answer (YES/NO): NO